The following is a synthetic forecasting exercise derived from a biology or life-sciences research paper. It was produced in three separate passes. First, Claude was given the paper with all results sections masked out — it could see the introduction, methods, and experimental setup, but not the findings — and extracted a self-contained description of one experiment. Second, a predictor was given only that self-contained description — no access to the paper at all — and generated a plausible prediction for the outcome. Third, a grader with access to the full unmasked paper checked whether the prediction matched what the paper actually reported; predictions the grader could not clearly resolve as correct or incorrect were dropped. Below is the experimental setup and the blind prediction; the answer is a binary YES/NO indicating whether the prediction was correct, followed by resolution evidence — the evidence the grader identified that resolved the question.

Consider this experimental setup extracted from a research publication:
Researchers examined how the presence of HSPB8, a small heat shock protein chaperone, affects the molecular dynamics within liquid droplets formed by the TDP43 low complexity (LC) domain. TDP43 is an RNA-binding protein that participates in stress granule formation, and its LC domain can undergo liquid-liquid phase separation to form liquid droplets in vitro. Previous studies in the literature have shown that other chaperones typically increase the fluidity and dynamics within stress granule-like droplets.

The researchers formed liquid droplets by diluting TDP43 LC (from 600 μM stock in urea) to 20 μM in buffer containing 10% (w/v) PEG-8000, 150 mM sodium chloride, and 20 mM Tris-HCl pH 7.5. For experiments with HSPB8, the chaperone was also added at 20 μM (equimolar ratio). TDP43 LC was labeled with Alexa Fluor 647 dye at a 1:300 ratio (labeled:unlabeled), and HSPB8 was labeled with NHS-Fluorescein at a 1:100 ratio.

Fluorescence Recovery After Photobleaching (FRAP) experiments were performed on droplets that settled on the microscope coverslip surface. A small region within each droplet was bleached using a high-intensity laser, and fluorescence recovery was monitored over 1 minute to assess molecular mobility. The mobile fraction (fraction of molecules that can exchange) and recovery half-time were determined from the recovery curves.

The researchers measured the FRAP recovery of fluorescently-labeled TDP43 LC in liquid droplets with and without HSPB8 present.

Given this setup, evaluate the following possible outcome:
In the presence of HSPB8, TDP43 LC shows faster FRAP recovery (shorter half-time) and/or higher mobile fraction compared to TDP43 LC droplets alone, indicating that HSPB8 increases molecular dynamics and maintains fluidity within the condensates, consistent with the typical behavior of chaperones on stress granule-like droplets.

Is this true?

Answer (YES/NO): NO